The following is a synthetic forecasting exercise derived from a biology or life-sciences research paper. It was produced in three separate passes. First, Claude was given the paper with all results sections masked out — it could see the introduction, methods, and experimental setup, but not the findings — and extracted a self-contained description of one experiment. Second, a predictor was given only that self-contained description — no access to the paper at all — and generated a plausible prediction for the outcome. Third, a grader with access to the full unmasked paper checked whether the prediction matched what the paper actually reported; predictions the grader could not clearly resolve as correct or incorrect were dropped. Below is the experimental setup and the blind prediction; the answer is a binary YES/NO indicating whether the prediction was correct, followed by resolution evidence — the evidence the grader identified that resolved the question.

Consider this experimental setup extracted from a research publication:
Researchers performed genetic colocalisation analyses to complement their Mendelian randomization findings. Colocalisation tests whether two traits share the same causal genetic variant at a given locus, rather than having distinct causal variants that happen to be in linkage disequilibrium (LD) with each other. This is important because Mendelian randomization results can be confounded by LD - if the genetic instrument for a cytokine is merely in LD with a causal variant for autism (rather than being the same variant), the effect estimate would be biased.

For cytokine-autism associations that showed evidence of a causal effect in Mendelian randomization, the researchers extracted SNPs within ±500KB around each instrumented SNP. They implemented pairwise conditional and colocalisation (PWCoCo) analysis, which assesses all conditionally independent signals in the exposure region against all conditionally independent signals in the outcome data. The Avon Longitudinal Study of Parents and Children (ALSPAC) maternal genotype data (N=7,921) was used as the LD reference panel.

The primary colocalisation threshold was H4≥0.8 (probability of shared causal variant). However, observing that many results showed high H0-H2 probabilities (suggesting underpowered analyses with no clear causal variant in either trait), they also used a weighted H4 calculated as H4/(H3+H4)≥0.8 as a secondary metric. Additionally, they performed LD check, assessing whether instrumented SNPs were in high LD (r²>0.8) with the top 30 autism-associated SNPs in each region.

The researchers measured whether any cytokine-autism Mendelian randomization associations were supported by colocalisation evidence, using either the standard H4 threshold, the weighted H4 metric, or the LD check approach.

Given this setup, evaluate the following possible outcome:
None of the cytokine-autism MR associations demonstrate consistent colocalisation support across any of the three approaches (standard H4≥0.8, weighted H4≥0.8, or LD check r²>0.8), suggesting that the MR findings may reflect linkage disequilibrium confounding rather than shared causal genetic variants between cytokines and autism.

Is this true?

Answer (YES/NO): NO